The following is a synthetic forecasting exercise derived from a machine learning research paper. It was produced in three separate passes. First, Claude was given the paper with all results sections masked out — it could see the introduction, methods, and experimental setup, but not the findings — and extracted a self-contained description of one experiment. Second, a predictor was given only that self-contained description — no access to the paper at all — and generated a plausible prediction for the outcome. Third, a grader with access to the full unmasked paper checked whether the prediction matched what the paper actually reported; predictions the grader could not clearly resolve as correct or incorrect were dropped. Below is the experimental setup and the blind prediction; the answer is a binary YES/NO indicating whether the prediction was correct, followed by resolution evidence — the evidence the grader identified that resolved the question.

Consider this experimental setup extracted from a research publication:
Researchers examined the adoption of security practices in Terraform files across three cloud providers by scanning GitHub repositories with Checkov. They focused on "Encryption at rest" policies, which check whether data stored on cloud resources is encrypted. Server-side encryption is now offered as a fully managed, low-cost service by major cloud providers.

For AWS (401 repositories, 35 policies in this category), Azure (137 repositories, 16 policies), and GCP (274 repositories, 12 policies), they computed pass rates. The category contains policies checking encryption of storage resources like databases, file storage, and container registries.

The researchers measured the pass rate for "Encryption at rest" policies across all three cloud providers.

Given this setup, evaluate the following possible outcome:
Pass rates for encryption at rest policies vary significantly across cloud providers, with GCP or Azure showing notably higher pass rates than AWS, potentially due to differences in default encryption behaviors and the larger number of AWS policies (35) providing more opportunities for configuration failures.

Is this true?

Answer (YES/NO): NO